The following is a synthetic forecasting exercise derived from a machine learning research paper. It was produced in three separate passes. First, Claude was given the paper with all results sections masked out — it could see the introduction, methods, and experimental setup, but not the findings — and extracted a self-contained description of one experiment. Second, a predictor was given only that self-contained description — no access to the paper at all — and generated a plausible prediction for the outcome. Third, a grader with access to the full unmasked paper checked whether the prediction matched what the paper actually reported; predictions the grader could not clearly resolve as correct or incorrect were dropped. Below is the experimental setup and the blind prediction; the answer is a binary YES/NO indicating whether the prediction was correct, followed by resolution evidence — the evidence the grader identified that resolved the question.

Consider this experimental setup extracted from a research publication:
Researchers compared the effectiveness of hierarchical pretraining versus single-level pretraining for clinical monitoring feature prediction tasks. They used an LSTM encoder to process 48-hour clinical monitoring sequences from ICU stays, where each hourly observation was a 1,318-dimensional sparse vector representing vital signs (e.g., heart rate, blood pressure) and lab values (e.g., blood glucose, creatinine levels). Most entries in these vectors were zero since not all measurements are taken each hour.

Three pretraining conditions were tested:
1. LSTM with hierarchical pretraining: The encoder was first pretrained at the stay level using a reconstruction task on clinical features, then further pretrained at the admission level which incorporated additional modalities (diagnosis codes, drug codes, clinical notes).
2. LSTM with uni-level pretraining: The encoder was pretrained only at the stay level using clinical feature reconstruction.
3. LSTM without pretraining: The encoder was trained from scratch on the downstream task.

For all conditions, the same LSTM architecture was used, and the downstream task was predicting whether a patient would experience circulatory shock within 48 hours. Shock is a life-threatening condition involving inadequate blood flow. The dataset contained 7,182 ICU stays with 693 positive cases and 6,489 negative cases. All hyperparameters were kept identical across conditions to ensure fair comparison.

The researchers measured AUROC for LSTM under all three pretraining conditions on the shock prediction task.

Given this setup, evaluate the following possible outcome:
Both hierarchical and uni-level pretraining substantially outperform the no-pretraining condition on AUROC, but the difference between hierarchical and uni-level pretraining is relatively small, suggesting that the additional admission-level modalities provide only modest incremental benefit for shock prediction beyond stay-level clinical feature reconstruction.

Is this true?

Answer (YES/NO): NO